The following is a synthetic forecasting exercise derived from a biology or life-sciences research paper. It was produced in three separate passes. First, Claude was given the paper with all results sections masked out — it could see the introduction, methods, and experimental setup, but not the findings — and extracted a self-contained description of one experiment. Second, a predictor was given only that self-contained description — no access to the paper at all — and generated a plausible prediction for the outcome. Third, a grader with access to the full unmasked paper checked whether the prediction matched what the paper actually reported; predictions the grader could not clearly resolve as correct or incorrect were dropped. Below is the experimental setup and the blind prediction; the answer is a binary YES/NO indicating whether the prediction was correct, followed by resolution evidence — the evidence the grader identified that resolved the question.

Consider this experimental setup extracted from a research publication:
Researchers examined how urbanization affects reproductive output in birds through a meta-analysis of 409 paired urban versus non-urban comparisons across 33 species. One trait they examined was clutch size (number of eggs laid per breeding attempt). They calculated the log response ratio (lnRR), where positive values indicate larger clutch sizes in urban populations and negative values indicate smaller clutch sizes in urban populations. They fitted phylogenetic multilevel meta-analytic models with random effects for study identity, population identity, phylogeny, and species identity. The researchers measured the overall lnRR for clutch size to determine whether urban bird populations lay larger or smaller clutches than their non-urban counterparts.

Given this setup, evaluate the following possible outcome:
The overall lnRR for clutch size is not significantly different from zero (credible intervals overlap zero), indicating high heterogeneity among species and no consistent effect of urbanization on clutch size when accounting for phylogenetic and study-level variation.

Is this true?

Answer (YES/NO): NO